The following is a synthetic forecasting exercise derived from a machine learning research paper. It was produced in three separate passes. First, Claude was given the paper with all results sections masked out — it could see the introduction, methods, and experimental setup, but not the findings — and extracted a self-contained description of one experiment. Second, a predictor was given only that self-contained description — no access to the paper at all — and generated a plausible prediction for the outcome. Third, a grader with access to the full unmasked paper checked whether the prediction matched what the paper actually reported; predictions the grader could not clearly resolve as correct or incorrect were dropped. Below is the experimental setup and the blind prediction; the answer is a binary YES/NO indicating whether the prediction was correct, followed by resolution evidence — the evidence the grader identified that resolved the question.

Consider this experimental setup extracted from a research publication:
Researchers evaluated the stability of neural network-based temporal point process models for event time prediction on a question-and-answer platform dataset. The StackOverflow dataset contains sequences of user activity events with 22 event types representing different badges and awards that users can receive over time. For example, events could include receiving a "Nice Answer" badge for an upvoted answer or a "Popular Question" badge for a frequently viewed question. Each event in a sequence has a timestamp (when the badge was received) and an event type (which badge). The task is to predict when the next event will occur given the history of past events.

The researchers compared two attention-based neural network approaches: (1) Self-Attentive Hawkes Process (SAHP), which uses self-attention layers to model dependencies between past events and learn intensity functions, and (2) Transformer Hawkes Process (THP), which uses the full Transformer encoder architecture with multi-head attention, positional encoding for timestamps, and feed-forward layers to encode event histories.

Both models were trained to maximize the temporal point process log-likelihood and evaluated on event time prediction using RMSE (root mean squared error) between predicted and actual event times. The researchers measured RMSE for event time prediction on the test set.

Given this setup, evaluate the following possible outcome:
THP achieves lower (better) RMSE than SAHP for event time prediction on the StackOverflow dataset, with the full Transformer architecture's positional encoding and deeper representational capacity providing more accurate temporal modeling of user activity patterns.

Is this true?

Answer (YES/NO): YES